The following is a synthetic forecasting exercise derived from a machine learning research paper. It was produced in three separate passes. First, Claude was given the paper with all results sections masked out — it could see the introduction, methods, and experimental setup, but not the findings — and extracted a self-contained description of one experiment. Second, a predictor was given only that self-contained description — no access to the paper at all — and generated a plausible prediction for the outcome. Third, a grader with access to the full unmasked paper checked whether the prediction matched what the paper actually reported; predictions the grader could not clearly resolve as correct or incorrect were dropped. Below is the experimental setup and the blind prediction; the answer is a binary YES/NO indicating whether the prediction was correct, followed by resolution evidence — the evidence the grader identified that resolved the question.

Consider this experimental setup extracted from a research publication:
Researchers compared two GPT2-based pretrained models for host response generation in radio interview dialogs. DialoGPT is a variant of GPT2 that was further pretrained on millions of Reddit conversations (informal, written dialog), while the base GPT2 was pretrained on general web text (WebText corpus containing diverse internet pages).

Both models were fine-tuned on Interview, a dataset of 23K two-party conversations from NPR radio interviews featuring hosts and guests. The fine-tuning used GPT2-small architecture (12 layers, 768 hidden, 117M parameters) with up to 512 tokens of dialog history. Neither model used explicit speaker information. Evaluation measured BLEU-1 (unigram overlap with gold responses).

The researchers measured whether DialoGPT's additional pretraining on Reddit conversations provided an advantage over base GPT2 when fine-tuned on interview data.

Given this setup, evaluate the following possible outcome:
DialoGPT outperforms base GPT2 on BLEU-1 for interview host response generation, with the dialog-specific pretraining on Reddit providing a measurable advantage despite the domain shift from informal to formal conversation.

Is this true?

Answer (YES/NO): YES